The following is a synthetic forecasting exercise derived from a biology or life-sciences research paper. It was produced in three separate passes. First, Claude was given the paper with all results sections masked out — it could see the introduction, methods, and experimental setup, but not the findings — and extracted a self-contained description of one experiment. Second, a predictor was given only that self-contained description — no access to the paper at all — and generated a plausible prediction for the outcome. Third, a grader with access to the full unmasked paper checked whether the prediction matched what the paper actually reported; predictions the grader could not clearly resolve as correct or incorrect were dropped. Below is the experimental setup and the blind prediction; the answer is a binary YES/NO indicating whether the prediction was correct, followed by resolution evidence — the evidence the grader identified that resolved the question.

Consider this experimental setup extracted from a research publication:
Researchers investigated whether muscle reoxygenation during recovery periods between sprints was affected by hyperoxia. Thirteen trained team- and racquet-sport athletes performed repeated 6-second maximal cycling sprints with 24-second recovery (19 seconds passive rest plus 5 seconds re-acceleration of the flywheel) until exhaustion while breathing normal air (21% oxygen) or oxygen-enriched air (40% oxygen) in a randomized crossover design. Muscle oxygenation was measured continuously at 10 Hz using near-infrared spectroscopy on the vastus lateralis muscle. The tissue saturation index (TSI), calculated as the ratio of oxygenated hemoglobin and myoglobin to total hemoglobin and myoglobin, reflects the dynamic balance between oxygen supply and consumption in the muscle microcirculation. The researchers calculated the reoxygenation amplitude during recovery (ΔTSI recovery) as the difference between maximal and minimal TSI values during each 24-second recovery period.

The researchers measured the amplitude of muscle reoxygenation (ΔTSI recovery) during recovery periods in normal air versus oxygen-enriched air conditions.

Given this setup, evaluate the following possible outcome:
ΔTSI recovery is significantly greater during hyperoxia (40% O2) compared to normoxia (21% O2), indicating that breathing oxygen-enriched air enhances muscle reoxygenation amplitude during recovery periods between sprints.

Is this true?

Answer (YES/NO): YES